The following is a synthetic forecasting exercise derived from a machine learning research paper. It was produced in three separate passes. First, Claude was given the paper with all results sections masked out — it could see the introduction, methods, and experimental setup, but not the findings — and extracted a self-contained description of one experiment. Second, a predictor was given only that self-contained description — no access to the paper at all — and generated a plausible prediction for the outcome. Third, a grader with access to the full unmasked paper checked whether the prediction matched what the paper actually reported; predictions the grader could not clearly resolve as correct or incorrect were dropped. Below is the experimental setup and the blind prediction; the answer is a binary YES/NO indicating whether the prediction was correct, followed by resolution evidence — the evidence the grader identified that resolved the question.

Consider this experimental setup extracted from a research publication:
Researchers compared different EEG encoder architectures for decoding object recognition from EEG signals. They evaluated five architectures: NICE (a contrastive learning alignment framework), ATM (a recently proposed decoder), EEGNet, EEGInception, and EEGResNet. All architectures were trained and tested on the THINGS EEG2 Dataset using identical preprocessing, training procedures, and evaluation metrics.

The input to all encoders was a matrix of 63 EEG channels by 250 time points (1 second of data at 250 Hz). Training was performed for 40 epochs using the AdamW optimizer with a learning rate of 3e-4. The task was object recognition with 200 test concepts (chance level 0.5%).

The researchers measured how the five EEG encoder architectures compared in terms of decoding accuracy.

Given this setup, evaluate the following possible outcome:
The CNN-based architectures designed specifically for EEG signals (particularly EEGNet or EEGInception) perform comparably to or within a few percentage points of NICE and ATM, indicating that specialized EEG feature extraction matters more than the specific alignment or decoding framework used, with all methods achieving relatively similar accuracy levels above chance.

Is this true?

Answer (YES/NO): NO